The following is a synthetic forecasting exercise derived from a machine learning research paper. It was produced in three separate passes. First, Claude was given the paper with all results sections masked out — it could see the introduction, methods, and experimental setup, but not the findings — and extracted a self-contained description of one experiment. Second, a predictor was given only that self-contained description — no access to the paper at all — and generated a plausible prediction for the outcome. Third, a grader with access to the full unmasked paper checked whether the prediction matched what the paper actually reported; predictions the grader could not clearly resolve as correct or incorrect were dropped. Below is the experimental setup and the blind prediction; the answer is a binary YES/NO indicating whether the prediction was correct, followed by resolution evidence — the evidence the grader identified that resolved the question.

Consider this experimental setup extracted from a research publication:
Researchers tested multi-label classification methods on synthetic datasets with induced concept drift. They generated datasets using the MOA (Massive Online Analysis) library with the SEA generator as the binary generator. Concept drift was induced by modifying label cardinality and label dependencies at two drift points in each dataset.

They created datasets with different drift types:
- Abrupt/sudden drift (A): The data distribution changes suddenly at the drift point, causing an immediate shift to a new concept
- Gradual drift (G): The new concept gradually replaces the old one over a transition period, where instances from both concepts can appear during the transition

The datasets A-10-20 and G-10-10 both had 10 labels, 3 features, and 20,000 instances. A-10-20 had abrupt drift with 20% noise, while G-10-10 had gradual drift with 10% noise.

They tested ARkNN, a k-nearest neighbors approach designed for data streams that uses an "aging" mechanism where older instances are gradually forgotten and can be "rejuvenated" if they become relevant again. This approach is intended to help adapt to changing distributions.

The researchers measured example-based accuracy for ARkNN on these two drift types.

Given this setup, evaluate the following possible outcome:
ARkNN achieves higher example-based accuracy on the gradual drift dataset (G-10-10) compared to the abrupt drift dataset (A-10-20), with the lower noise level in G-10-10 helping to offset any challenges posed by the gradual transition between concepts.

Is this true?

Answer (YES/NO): YES